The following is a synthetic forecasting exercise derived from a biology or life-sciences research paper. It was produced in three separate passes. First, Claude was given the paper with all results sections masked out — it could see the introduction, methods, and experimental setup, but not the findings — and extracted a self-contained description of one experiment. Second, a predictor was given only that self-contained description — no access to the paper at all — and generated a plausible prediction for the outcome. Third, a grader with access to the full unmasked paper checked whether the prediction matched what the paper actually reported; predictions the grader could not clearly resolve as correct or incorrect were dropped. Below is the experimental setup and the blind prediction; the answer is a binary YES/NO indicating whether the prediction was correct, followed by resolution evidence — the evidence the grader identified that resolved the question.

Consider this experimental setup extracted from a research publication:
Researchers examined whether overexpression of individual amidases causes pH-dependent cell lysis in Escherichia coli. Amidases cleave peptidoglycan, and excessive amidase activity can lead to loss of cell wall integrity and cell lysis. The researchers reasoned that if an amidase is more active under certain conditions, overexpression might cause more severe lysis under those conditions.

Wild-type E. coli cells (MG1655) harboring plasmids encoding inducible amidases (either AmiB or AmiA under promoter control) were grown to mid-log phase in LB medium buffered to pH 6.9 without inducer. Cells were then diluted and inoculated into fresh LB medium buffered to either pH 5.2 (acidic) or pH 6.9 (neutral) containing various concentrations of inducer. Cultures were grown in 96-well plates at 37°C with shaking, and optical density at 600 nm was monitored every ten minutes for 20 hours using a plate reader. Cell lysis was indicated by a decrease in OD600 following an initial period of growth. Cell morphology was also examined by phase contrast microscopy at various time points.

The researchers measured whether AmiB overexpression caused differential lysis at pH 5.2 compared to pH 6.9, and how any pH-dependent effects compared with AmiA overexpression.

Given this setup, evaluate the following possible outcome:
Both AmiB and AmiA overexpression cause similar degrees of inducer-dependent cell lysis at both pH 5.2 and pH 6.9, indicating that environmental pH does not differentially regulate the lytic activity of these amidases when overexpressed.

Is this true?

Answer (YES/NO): NO